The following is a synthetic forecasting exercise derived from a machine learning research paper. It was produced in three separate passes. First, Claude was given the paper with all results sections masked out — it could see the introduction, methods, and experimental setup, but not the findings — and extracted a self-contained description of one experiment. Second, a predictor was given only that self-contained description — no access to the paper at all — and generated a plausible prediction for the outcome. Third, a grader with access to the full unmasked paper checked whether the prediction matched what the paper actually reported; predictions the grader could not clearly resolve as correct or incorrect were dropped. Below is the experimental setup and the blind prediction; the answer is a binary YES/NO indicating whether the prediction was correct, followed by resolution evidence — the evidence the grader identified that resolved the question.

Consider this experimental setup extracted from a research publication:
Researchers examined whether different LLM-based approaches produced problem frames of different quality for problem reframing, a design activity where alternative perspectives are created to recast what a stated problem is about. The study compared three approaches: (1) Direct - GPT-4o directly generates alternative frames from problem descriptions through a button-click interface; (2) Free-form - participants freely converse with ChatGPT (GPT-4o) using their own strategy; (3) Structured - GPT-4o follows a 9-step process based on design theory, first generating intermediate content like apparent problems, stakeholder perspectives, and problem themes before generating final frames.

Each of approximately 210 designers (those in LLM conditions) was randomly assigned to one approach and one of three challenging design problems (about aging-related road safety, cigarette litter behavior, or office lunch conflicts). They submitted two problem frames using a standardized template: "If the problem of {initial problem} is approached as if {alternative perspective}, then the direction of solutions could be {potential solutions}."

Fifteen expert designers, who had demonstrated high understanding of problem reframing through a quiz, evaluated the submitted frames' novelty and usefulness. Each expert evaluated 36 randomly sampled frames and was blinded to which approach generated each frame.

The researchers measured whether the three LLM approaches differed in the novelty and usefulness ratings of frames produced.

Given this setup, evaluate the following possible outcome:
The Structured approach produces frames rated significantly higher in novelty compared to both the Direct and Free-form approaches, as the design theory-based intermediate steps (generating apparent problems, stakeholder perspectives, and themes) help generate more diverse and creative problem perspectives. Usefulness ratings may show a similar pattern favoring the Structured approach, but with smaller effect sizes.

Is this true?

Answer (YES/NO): NO